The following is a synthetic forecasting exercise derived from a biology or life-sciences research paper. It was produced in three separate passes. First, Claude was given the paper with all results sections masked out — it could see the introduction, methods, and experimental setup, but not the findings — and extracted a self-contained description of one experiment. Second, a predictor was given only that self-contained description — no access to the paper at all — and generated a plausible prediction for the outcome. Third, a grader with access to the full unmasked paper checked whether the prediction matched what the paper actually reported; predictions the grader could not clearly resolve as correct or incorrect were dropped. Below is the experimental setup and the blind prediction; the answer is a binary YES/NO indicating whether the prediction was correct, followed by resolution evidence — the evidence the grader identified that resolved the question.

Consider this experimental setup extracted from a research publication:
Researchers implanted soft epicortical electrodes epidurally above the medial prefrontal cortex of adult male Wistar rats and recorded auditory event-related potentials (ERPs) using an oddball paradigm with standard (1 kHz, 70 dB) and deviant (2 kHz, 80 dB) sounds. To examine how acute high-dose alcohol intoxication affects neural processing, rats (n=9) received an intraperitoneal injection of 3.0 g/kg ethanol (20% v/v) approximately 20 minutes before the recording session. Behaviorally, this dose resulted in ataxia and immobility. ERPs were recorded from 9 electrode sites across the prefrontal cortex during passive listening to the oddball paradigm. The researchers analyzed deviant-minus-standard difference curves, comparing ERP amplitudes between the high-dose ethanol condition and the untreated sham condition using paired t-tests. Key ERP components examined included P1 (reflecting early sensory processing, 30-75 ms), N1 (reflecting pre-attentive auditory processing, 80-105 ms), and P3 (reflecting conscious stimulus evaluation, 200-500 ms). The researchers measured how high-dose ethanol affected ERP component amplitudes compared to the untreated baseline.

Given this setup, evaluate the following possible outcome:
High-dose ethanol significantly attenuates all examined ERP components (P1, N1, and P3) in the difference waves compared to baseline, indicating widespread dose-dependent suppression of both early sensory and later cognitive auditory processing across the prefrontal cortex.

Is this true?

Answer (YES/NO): NO